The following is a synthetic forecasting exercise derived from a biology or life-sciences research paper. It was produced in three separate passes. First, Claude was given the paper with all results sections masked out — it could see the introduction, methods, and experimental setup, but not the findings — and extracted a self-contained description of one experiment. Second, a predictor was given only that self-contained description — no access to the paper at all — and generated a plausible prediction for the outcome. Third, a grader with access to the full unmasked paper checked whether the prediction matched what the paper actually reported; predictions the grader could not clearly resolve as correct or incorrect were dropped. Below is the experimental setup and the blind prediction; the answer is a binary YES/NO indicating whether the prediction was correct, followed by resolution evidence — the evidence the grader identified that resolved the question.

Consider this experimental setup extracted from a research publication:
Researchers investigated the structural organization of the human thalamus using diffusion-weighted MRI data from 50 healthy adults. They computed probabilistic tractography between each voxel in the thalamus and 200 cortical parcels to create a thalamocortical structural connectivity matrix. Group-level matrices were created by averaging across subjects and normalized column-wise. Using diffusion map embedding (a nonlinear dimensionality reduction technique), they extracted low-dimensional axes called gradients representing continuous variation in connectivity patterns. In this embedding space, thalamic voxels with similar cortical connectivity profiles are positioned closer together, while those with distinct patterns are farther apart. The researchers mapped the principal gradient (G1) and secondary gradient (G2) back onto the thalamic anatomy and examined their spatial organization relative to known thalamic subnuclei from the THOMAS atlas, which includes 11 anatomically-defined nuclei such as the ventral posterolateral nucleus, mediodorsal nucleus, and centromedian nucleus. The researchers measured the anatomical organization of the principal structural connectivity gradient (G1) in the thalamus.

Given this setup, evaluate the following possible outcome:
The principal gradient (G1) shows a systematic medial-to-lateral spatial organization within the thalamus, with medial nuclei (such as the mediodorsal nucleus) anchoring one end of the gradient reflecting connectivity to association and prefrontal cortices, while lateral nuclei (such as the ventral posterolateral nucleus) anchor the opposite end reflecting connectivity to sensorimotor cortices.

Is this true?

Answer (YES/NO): YES